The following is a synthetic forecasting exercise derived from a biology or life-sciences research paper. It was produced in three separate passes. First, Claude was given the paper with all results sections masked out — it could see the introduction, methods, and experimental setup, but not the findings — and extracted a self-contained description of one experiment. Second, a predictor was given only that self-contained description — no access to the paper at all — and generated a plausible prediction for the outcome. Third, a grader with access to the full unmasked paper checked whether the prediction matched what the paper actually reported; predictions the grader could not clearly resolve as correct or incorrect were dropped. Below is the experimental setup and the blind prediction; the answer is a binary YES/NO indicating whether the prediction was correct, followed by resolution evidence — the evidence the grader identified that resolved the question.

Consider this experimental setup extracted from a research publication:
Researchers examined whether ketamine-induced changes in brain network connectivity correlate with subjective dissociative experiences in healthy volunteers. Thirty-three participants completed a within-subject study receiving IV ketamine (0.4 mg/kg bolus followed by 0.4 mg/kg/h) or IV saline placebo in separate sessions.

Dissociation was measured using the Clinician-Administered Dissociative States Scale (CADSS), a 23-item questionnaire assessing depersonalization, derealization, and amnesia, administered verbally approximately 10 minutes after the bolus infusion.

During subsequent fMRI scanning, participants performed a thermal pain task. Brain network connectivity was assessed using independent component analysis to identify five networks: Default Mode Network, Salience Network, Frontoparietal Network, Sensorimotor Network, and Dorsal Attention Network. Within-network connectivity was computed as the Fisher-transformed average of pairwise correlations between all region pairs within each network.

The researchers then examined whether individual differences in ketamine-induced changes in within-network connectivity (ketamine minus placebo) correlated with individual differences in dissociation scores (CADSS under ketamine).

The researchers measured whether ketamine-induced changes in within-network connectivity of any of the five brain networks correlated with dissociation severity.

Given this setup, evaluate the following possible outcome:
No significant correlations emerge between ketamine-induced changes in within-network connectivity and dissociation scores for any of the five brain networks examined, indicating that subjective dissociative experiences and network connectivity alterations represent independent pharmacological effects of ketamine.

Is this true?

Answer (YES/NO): NO